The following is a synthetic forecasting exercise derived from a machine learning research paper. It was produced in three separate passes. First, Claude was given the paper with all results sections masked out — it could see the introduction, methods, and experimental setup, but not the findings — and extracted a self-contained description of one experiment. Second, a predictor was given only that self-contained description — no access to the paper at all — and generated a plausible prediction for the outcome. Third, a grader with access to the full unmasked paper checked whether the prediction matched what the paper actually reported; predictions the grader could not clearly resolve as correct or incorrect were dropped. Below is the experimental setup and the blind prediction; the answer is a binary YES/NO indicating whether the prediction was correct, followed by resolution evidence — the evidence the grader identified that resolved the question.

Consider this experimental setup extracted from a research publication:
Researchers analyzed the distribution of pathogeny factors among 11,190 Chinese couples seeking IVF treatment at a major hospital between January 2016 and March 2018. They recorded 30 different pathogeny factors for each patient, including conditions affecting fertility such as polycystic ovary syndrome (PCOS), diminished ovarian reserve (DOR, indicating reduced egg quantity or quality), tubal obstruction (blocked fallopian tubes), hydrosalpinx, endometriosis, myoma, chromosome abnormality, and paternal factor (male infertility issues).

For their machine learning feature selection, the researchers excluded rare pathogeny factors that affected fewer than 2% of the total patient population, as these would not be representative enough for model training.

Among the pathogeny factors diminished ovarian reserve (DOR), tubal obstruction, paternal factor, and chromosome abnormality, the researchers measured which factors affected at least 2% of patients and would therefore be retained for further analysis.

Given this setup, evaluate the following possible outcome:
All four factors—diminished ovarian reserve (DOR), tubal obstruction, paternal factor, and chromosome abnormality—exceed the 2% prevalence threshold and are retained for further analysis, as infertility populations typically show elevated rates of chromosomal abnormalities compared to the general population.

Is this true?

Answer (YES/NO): NO